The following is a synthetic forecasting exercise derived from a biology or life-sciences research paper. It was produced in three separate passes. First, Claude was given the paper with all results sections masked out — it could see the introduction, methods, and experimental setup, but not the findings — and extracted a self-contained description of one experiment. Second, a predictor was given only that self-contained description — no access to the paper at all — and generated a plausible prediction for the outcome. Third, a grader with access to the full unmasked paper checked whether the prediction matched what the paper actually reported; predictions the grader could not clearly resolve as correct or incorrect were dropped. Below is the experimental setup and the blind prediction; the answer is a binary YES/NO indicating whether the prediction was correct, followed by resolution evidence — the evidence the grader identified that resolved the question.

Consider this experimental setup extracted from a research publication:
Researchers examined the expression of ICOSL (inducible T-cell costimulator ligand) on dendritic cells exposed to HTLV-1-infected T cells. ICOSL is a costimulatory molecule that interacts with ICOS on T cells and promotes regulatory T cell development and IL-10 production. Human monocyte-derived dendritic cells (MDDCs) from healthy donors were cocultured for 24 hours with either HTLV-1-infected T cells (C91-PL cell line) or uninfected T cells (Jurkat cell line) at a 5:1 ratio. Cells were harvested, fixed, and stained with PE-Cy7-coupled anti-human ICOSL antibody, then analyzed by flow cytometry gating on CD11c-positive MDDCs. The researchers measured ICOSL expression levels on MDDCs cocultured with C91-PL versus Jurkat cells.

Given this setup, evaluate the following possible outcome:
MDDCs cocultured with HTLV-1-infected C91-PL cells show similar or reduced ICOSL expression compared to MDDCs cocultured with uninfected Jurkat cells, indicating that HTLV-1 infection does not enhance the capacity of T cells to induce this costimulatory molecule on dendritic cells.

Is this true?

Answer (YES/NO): YES